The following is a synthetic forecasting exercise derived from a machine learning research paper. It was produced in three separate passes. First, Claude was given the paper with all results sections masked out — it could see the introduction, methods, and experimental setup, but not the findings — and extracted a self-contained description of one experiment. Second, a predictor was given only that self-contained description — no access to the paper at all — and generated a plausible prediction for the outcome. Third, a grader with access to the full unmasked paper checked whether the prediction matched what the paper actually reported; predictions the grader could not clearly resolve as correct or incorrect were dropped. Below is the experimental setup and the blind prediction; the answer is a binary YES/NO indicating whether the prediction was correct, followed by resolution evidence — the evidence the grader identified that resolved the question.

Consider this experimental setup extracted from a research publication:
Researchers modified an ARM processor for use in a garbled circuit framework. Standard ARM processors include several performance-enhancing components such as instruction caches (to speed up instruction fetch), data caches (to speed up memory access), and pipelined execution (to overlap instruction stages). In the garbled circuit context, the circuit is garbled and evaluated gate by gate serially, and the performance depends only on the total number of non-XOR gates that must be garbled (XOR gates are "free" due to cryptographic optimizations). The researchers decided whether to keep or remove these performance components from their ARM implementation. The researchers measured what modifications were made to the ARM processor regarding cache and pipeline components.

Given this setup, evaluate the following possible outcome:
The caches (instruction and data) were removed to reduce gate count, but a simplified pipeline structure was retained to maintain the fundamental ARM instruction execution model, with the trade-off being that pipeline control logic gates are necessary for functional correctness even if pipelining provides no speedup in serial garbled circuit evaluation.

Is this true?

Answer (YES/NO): NO